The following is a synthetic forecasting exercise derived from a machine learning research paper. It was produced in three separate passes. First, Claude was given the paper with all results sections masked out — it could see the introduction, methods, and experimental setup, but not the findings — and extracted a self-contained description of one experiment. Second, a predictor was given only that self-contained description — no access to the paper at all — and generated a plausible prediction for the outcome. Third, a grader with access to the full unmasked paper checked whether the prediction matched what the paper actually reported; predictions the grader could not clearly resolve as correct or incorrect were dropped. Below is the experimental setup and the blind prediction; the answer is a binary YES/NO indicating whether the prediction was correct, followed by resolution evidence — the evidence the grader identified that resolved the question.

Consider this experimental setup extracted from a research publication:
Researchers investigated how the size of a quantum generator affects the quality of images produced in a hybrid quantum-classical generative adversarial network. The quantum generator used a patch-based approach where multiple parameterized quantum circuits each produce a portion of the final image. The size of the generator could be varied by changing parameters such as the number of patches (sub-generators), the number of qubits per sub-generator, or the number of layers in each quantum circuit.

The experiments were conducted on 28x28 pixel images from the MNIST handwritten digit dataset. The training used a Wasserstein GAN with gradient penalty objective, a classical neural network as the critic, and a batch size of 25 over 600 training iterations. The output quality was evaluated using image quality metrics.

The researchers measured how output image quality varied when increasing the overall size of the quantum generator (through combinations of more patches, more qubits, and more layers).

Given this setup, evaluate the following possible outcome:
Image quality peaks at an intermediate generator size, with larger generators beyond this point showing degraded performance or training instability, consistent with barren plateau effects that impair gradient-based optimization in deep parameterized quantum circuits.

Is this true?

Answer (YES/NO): NO